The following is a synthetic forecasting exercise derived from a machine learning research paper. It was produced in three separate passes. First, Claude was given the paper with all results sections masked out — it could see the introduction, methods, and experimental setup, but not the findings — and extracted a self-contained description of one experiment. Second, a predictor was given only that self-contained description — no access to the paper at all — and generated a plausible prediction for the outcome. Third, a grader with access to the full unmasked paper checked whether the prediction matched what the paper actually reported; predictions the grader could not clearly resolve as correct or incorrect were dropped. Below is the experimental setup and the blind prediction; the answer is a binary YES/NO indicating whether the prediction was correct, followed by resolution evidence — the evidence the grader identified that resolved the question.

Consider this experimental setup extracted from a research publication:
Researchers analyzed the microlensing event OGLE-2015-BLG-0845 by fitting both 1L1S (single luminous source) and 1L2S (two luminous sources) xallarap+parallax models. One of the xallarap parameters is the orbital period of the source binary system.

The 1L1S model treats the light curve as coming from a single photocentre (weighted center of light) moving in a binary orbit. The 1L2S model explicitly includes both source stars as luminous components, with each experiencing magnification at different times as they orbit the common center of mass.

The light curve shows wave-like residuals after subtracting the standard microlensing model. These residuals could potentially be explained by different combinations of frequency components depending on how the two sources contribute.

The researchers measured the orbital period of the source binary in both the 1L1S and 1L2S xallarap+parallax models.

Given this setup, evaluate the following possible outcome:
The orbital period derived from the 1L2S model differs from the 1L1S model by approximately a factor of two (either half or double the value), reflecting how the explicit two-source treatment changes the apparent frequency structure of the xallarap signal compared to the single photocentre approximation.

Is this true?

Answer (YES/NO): NO